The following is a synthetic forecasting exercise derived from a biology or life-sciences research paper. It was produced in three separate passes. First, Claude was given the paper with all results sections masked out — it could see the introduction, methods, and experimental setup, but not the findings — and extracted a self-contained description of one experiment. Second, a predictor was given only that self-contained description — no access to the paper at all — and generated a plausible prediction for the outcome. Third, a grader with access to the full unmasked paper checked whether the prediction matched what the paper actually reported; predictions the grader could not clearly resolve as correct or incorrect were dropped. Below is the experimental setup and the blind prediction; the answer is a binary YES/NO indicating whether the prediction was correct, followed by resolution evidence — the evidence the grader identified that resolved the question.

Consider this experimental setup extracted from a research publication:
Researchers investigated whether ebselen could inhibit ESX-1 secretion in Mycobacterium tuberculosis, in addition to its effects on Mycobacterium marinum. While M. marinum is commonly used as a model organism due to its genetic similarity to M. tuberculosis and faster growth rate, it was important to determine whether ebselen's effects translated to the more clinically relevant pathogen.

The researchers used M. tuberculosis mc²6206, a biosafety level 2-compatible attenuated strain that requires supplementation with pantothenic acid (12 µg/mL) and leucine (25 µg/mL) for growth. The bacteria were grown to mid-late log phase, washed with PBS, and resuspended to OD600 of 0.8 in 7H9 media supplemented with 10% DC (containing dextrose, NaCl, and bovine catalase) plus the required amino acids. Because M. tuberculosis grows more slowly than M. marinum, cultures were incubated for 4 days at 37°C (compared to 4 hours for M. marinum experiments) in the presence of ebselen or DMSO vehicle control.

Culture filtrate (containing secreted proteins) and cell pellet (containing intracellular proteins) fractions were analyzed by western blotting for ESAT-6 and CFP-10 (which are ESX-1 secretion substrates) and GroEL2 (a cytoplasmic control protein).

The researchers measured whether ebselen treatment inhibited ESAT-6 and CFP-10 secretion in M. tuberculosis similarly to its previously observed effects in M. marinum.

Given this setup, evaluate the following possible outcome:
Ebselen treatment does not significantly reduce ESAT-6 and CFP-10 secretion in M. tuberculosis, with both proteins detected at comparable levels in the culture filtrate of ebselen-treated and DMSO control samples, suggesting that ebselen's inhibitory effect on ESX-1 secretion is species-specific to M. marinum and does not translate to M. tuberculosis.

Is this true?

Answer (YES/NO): NO